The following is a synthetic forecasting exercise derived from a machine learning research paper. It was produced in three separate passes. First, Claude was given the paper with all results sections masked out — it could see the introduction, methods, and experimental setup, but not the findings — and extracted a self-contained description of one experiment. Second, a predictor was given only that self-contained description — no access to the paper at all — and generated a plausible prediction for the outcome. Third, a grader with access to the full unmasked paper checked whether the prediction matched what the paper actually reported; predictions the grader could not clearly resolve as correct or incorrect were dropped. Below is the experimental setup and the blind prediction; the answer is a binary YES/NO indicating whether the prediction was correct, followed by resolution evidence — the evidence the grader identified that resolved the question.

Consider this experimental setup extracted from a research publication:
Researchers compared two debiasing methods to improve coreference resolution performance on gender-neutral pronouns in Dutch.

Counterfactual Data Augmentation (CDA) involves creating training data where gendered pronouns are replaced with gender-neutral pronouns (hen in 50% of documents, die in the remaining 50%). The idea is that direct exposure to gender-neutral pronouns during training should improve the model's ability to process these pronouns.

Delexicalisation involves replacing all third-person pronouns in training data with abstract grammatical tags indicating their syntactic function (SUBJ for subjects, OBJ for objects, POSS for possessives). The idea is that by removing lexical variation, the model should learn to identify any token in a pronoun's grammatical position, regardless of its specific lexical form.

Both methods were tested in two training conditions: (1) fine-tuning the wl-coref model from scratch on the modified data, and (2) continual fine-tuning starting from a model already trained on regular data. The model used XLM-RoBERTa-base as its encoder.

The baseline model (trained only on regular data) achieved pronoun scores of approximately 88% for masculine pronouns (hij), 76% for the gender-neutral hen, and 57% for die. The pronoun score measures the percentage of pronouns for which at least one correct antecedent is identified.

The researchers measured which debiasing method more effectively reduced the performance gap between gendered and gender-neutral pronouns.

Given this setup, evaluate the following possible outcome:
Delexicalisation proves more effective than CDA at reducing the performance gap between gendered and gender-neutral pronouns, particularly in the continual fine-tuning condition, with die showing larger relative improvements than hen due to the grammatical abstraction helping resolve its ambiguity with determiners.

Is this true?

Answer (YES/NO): NO